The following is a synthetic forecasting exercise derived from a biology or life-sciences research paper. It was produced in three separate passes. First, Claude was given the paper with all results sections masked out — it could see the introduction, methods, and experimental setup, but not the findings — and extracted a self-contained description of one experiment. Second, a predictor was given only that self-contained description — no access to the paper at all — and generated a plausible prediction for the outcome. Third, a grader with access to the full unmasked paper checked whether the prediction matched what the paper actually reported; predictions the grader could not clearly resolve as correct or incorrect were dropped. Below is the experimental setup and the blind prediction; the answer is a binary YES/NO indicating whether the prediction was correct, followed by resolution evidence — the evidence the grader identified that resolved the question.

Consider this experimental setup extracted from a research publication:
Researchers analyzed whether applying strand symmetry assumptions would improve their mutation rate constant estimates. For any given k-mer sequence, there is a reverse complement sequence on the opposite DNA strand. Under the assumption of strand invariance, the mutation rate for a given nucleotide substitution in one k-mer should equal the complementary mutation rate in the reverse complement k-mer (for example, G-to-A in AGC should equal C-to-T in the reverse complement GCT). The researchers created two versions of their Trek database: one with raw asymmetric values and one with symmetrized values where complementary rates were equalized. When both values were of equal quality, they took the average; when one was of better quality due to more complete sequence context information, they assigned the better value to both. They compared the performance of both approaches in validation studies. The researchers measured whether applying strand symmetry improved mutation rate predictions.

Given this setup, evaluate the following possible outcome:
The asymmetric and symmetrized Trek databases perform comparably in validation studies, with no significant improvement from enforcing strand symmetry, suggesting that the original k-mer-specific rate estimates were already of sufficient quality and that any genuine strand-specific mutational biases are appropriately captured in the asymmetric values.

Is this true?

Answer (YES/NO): NO